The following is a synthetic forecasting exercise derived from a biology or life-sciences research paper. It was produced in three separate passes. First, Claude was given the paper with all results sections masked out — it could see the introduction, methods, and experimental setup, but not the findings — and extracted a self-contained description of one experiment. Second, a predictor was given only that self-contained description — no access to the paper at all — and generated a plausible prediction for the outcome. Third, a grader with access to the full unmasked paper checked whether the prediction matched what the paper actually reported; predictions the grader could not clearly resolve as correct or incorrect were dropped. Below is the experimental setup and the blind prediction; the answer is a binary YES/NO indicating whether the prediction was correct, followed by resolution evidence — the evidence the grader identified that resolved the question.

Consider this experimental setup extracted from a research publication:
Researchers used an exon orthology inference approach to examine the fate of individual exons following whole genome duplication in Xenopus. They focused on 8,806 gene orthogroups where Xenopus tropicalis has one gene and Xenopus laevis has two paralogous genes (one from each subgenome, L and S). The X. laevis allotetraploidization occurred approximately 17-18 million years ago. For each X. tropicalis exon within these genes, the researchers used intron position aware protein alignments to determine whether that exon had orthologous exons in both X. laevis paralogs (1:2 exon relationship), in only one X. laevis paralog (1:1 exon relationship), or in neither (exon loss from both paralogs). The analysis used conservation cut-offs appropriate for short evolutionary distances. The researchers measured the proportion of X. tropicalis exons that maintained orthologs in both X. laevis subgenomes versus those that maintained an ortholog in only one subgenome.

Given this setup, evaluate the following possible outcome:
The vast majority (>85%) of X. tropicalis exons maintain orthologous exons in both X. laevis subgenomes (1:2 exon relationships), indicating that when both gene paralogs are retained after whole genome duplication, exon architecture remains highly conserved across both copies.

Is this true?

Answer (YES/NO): YES